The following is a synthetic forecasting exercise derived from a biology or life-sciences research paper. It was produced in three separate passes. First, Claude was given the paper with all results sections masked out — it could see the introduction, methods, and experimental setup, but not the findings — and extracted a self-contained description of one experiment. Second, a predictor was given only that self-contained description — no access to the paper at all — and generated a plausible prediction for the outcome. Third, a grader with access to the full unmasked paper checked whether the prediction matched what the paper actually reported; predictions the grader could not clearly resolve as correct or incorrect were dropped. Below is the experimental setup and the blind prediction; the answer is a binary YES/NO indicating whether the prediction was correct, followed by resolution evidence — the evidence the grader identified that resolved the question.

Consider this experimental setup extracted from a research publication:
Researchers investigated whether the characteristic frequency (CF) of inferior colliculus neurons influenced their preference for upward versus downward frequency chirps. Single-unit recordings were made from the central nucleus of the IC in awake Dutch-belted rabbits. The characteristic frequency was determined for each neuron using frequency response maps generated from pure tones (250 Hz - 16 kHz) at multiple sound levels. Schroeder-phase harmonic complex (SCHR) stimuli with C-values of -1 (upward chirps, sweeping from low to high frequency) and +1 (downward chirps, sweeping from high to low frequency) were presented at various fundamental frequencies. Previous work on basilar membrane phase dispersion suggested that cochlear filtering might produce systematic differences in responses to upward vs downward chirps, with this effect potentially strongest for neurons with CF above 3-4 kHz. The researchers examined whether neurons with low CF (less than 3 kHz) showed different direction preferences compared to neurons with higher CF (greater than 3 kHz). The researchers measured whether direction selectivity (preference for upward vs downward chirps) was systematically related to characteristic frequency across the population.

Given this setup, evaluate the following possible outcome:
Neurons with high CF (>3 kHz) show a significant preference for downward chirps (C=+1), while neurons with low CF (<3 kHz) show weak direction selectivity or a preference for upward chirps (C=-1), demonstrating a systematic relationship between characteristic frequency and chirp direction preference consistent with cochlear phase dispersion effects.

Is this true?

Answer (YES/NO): NO